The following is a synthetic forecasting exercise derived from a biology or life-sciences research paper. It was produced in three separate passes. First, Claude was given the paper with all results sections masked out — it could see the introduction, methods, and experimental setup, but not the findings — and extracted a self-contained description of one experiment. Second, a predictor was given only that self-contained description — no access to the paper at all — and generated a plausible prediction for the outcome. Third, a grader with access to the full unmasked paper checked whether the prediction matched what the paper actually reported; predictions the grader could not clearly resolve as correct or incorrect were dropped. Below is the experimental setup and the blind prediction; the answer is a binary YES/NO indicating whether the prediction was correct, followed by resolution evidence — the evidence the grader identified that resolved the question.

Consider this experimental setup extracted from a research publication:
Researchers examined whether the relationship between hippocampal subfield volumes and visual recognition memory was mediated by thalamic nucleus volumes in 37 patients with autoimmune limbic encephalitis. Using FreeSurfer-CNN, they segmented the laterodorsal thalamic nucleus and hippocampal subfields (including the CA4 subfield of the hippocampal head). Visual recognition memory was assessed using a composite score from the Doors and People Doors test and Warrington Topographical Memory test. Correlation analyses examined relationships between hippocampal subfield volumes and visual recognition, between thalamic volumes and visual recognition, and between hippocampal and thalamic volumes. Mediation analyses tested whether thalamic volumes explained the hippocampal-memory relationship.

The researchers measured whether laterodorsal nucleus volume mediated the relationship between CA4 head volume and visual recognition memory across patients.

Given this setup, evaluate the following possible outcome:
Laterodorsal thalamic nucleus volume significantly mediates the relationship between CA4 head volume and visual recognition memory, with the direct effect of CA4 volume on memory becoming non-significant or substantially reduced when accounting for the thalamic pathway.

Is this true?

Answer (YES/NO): YES